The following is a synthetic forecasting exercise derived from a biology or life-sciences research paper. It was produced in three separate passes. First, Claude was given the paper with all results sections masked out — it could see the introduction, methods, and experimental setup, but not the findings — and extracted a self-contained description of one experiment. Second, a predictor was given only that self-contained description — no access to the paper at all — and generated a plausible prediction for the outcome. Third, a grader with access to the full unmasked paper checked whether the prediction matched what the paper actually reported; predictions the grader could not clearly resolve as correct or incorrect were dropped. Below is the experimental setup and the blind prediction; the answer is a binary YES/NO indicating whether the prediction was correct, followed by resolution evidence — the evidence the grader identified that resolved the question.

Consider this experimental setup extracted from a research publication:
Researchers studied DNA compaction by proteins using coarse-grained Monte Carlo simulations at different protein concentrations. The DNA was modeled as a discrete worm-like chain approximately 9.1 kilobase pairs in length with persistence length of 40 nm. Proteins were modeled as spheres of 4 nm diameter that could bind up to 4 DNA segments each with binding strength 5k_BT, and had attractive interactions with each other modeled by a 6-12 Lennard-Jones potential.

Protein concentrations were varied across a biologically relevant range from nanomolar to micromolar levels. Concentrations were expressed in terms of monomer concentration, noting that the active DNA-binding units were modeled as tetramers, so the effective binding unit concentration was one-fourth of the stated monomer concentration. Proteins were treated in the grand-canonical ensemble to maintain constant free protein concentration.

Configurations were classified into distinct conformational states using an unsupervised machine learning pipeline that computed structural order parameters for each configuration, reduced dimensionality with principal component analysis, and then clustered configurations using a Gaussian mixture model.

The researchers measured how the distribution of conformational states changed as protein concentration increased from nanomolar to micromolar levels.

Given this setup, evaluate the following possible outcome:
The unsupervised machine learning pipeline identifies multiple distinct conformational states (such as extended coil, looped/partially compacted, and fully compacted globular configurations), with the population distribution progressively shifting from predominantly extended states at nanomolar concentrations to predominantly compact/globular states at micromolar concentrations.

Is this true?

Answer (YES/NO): YES